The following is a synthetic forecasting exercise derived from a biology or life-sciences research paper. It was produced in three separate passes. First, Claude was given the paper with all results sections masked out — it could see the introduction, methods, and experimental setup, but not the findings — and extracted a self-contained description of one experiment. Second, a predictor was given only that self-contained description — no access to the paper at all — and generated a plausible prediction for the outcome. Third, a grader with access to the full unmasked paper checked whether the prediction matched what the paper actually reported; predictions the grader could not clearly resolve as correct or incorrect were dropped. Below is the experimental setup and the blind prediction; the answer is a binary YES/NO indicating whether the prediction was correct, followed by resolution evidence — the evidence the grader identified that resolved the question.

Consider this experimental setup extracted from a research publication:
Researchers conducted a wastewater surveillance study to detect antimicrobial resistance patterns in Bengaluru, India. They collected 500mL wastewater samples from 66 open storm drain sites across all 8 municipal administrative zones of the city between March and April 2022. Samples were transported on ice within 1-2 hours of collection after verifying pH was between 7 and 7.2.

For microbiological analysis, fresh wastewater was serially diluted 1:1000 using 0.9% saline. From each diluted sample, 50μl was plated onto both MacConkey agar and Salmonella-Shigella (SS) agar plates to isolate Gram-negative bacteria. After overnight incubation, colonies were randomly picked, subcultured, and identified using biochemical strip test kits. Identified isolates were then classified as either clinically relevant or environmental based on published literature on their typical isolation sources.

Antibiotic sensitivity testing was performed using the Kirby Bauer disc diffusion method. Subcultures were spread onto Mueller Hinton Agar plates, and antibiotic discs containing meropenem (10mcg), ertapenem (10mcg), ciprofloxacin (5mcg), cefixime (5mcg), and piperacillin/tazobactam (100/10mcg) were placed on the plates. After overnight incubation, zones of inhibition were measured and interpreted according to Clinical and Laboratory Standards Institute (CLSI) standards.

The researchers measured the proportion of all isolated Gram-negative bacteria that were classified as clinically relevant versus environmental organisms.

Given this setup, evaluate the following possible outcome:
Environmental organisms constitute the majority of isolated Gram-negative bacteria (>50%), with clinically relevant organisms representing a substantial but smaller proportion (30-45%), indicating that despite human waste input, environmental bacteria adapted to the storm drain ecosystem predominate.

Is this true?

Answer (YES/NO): NO